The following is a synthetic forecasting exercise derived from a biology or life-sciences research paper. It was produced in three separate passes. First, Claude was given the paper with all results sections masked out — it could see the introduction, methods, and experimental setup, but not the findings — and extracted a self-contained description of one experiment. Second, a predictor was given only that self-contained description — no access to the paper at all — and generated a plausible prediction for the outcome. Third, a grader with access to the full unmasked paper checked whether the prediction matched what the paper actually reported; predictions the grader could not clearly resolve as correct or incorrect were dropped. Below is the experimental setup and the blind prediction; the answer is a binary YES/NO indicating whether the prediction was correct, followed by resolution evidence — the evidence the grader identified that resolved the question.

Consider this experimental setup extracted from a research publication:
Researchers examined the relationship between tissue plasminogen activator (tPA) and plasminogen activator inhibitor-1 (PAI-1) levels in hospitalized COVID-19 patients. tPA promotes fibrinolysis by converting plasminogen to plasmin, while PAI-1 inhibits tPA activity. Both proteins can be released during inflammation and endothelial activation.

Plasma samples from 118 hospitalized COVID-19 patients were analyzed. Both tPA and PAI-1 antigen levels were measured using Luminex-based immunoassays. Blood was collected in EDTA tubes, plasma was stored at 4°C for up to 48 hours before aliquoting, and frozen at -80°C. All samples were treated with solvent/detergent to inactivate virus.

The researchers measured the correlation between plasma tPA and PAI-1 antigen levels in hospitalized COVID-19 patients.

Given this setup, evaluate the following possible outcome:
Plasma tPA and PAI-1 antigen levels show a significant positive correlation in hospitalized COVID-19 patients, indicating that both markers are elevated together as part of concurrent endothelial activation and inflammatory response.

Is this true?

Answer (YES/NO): YES